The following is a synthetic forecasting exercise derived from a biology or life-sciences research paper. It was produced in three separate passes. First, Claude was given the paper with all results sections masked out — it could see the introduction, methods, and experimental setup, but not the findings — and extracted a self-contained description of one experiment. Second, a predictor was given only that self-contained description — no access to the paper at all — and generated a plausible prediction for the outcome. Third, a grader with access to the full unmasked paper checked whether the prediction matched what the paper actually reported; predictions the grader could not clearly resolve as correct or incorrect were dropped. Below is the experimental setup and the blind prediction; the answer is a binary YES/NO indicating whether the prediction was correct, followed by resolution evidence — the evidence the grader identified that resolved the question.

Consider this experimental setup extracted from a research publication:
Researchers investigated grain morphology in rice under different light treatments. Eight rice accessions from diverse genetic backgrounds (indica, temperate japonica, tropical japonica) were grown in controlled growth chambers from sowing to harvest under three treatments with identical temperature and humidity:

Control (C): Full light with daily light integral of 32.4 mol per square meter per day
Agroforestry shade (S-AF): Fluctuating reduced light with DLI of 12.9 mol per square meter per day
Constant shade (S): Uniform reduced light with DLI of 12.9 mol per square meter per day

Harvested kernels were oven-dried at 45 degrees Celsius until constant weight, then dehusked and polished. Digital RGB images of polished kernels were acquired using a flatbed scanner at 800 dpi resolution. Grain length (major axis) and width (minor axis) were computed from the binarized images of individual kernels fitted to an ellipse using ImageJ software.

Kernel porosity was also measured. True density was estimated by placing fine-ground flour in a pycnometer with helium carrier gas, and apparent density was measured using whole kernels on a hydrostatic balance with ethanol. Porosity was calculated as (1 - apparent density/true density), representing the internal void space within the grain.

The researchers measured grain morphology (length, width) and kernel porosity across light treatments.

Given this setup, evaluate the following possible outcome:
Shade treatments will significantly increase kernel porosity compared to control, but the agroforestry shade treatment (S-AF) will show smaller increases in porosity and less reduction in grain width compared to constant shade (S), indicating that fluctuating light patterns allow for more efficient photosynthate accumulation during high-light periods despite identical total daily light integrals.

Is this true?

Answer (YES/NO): NO